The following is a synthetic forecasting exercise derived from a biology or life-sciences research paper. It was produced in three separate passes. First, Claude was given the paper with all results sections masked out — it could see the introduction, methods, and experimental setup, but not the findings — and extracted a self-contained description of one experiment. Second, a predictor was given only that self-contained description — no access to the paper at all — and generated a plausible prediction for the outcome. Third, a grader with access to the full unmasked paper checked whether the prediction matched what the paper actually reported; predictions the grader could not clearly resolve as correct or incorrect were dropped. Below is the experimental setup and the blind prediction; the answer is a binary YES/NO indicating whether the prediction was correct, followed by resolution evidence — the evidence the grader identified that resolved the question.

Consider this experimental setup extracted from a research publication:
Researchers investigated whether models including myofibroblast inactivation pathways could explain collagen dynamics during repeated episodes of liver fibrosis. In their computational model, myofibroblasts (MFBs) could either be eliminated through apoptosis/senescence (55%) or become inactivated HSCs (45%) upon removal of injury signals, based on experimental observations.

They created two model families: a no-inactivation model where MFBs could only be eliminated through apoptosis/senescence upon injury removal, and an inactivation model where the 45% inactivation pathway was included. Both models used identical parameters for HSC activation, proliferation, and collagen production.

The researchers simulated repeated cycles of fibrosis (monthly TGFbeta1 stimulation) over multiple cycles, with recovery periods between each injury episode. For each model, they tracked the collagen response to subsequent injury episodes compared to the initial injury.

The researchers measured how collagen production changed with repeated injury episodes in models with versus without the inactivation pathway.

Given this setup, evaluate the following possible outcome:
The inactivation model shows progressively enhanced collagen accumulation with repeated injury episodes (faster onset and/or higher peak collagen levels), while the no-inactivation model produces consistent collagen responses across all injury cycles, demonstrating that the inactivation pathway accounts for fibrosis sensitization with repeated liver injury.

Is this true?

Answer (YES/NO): NO